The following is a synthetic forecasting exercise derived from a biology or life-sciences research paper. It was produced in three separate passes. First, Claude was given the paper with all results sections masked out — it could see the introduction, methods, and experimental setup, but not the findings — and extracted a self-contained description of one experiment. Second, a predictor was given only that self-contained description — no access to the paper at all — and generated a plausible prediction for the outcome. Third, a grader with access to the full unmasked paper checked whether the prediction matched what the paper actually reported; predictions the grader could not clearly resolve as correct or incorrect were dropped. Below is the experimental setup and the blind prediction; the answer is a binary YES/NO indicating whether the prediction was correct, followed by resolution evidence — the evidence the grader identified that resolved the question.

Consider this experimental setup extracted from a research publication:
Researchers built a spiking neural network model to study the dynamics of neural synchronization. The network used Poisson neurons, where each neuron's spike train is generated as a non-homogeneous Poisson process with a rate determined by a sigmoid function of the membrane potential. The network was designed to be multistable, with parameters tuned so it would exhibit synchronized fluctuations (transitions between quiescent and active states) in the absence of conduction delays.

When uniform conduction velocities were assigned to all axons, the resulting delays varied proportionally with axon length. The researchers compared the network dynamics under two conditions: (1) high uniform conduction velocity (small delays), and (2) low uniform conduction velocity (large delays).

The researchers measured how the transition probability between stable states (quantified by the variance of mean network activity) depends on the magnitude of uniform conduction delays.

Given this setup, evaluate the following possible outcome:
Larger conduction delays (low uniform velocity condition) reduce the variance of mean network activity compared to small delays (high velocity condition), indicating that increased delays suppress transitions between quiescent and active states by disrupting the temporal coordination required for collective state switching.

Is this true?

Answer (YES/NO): YES